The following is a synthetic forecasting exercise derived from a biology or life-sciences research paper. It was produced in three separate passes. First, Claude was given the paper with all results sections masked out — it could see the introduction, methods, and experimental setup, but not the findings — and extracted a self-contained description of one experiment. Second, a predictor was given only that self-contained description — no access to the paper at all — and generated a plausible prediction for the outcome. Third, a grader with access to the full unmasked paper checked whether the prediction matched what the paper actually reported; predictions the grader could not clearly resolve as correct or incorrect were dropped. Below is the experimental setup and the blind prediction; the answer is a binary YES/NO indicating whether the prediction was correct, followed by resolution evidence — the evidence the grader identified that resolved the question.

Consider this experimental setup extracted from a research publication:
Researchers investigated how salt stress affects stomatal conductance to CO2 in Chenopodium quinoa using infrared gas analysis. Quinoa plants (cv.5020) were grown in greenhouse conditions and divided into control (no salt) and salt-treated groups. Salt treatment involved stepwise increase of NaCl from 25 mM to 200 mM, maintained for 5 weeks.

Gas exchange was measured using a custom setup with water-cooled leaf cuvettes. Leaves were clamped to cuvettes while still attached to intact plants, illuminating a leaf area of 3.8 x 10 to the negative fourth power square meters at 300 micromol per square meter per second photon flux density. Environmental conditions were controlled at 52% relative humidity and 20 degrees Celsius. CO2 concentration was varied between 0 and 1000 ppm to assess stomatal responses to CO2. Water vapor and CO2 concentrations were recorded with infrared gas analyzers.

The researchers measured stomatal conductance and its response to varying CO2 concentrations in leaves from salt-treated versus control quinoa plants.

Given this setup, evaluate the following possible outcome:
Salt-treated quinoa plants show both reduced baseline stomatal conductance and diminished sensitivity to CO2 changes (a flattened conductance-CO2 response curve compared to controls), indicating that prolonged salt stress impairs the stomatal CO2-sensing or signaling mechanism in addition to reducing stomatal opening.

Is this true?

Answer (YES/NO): NO